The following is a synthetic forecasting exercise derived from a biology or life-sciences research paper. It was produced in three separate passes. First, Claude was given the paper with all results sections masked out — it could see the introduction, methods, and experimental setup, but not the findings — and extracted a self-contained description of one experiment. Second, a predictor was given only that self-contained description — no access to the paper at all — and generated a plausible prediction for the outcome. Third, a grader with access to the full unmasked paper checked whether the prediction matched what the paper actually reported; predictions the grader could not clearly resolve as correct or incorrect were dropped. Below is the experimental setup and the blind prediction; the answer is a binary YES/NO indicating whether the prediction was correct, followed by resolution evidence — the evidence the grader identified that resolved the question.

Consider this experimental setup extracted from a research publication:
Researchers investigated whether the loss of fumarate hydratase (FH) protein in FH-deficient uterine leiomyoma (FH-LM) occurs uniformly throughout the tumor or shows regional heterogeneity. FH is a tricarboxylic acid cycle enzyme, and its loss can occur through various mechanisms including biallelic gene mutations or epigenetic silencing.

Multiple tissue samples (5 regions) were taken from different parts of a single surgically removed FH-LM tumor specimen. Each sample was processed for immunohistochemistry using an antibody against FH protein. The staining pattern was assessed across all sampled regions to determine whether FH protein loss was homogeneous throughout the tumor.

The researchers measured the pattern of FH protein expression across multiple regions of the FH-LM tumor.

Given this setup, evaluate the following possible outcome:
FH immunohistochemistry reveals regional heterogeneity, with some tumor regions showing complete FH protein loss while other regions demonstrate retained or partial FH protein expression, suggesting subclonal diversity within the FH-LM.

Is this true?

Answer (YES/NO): NO